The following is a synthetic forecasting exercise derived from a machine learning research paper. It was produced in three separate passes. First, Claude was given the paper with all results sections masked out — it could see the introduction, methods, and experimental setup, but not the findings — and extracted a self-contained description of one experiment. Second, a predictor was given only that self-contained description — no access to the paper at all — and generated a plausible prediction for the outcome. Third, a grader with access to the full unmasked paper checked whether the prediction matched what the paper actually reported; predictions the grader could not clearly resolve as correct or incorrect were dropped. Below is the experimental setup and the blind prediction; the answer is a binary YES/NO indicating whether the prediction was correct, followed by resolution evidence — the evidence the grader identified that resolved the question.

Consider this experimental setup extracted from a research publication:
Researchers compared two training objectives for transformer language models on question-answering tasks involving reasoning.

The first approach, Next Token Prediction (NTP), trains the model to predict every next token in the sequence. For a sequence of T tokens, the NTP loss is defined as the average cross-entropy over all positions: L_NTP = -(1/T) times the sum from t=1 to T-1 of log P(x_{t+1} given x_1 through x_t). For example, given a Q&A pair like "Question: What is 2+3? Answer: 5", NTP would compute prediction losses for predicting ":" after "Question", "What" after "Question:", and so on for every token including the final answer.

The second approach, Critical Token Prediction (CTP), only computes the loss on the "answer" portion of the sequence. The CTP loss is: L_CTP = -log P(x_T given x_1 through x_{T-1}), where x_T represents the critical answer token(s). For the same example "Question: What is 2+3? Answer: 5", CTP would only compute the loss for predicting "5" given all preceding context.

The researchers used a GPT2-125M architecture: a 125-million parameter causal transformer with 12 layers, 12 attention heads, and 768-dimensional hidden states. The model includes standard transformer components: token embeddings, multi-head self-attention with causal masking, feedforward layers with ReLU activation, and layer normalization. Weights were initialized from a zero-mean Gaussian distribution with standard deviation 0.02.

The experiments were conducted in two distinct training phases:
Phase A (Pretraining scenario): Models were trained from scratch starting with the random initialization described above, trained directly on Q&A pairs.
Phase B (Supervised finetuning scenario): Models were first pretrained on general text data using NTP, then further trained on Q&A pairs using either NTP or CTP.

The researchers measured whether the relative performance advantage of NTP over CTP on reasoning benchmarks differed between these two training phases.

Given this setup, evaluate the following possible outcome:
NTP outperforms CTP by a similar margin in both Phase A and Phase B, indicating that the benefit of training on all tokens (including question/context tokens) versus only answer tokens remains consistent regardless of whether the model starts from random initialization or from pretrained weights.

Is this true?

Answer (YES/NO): NO